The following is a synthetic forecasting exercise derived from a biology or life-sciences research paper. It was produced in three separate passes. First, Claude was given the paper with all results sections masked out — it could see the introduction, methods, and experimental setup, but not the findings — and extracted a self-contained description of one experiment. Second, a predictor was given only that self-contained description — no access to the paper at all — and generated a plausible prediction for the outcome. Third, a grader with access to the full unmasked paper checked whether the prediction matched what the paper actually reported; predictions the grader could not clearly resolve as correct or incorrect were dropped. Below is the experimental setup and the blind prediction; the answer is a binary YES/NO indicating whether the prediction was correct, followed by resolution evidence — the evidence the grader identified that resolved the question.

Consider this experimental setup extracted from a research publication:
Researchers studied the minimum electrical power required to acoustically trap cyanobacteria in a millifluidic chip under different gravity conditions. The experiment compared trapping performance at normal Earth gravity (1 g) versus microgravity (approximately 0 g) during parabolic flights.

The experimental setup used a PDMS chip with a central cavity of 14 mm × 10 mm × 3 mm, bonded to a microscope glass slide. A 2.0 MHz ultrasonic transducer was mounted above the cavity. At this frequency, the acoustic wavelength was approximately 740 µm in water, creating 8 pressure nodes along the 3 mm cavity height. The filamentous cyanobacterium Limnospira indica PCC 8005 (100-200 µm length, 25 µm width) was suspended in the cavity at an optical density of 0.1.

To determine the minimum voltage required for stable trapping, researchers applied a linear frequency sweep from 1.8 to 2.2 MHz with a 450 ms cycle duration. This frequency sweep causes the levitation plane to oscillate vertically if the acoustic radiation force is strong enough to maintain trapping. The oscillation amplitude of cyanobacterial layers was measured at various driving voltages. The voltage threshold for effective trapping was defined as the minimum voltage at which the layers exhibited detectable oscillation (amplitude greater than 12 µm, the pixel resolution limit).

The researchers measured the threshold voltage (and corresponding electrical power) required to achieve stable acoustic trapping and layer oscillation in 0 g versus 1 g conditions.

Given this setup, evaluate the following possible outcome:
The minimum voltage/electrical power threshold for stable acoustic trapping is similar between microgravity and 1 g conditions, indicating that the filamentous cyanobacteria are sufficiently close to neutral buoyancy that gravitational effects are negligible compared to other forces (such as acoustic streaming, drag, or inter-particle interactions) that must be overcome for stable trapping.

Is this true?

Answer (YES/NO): NO